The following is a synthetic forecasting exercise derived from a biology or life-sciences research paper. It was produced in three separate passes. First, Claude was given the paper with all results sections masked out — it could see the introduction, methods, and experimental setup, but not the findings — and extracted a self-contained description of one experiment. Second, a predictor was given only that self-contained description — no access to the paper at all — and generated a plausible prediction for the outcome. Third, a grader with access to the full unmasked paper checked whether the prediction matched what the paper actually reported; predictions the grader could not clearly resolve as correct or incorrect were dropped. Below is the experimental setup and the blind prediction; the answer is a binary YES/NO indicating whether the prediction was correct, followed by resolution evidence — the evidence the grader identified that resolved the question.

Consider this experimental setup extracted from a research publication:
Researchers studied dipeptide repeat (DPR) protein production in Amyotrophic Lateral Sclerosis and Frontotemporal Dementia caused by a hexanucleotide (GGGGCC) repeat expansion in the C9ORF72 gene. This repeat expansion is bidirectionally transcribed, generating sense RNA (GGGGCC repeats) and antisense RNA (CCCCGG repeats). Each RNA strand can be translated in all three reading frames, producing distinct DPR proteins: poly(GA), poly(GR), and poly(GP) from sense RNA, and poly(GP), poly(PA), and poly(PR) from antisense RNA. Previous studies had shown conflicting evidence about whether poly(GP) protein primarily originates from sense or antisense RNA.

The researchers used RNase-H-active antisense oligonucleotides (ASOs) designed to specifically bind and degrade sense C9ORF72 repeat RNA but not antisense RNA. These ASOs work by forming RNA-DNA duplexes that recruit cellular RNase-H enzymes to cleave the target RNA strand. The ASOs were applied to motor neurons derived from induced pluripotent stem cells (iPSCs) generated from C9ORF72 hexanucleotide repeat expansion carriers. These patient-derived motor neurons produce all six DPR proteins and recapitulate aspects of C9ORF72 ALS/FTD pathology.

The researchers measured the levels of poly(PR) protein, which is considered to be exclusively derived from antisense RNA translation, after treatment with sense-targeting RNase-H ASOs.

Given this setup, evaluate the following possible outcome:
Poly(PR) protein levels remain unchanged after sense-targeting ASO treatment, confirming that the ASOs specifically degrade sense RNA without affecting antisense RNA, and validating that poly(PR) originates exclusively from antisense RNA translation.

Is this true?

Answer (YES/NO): NO